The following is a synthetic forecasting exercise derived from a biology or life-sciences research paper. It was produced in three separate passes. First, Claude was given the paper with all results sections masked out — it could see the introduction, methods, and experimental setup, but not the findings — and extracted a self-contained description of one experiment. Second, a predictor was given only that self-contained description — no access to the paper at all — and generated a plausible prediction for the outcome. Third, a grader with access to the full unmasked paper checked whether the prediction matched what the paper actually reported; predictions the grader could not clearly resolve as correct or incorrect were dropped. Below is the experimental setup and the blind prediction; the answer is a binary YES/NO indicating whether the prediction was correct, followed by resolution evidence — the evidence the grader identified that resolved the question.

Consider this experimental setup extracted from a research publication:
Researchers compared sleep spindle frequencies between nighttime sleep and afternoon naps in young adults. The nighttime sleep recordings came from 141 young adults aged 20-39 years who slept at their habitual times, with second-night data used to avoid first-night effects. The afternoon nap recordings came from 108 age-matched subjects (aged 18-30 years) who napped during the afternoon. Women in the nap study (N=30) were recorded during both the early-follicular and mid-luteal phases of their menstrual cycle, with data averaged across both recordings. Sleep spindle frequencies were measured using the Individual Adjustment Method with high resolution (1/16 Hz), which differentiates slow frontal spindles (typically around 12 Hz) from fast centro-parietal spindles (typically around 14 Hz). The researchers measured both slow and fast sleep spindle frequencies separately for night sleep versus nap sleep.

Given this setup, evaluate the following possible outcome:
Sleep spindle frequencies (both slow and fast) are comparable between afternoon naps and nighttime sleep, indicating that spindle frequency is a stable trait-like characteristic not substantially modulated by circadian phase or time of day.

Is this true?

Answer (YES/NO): NO